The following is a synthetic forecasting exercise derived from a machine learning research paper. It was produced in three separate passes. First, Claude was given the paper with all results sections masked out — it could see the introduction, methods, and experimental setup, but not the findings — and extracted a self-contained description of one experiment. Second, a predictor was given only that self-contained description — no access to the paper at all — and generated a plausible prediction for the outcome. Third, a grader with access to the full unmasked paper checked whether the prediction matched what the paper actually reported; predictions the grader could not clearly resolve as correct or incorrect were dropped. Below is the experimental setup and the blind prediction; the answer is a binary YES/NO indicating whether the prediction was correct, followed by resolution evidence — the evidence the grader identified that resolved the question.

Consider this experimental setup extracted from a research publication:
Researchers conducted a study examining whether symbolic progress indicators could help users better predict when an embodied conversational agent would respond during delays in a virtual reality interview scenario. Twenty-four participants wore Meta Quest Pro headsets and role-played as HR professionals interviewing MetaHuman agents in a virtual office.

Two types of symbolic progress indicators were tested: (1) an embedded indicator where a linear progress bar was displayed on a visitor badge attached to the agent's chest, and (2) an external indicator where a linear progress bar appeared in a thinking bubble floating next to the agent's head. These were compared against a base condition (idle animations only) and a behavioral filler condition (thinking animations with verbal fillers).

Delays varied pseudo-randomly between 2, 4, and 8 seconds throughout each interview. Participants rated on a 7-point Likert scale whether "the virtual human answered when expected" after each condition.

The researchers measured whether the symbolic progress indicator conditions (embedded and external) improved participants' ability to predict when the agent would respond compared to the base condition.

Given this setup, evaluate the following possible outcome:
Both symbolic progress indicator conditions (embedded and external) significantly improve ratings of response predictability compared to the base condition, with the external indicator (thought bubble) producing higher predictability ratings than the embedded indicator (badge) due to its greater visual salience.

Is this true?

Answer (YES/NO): NO